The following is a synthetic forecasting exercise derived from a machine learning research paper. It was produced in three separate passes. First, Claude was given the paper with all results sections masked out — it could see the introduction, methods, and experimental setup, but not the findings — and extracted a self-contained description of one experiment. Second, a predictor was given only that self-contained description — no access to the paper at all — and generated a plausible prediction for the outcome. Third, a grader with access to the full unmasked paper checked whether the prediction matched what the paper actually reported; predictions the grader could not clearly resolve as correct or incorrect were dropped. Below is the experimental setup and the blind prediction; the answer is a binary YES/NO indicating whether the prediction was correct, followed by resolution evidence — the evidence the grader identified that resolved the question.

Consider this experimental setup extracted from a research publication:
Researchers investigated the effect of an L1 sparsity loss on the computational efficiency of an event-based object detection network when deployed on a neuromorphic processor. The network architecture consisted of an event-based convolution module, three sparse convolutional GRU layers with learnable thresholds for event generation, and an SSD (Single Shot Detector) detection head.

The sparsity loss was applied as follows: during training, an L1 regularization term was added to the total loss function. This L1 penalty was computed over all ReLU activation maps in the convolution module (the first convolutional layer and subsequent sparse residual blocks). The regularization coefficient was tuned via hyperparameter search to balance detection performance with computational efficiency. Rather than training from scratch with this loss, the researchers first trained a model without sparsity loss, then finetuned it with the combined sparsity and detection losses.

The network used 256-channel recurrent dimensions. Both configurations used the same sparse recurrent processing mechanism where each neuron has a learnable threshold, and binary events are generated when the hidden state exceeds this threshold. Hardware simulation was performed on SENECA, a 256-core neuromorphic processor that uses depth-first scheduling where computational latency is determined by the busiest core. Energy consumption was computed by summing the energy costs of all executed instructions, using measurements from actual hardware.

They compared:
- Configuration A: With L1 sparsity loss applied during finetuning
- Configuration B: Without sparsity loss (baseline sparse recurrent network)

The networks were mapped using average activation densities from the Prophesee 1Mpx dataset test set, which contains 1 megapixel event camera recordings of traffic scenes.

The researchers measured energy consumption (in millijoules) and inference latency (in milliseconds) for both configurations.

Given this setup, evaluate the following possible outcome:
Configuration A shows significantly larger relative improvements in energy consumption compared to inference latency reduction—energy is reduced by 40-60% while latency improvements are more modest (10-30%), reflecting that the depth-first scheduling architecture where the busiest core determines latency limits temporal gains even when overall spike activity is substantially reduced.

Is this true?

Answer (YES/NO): NO